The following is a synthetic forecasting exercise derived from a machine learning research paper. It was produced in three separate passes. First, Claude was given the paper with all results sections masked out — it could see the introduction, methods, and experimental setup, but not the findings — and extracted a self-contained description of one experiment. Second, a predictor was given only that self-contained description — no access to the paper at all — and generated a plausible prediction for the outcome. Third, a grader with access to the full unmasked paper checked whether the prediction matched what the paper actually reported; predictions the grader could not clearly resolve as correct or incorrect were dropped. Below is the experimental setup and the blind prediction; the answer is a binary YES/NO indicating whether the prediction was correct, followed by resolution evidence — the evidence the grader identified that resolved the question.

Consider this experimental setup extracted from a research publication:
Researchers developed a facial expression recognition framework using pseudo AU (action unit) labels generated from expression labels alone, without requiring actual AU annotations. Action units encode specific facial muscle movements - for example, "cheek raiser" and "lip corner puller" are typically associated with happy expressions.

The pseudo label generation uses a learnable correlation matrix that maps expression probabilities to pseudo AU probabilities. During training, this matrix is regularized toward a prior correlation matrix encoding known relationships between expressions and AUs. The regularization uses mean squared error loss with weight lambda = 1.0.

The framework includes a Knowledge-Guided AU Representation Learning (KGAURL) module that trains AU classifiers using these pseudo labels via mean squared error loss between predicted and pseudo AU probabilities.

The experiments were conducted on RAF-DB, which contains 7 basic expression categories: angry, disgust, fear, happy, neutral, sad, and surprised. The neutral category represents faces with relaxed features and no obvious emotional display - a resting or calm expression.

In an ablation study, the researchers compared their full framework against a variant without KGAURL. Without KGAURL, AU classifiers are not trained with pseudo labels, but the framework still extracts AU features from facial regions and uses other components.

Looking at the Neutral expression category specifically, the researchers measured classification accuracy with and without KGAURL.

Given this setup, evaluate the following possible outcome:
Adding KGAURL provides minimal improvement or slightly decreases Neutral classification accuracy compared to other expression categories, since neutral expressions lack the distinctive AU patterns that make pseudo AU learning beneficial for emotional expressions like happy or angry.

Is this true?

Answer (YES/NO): YES